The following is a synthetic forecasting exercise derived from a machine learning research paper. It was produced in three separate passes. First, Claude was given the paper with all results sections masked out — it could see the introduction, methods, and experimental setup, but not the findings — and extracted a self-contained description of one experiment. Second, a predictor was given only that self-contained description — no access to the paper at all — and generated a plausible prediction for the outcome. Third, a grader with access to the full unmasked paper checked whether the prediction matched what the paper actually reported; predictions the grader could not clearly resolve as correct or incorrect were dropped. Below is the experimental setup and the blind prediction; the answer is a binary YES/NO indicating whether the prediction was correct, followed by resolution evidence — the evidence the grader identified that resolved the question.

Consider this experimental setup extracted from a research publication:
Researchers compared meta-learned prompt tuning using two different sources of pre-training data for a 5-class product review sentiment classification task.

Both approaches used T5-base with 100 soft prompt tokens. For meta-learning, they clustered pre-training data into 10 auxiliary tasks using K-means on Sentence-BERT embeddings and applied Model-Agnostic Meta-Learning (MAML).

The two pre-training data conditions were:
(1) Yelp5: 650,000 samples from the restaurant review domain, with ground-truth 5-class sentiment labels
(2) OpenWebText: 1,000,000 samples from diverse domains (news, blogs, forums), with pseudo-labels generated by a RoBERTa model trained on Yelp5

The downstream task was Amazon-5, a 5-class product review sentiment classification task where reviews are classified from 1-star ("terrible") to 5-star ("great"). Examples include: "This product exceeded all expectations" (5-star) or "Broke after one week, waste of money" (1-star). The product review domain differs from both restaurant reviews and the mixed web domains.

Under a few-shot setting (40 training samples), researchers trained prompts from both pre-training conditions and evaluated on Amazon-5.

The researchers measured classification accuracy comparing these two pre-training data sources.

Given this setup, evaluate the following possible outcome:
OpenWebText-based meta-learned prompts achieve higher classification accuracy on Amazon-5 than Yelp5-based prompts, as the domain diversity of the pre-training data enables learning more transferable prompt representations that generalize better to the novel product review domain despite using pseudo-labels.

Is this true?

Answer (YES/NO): NO